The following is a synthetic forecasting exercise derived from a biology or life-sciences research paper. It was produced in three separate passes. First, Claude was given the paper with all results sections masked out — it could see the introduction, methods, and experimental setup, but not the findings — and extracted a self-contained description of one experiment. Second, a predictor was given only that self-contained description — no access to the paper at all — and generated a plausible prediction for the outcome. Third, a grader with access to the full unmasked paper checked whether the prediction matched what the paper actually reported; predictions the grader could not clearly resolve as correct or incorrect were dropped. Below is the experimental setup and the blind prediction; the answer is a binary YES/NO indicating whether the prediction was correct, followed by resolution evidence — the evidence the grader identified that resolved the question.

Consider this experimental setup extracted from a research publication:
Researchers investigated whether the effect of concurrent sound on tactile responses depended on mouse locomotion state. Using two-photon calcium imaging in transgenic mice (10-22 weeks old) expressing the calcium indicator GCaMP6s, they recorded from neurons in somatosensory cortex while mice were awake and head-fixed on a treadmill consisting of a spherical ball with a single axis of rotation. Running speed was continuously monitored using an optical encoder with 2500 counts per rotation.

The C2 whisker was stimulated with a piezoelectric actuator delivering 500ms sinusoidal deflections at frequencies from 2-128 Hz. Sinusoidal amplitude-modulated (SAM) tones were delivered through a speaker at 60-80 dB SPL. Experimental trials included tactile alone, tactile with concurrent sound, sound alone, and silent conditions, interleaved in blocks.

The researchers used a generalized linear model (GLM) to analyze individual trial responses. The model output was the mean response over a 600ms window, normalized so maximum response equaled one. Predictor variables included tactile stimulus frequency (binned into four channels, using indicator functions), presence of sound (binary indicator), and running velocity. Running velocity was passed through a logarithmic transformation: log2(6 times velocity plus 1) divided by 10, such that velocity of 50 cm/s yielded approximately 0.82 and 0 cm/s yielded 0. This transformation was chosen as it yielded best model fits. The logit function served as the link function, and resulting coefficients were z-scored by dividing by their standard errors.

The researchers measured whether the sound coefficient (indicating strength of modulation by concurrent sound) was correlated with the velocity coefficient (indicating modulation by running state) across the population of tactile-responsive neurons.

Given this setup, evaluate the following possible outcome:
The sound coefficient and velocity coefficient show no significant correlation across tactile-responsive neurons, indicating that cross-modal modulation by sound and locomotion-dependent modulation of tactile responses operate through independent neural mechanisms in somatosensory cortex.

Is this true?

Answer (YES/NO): YES